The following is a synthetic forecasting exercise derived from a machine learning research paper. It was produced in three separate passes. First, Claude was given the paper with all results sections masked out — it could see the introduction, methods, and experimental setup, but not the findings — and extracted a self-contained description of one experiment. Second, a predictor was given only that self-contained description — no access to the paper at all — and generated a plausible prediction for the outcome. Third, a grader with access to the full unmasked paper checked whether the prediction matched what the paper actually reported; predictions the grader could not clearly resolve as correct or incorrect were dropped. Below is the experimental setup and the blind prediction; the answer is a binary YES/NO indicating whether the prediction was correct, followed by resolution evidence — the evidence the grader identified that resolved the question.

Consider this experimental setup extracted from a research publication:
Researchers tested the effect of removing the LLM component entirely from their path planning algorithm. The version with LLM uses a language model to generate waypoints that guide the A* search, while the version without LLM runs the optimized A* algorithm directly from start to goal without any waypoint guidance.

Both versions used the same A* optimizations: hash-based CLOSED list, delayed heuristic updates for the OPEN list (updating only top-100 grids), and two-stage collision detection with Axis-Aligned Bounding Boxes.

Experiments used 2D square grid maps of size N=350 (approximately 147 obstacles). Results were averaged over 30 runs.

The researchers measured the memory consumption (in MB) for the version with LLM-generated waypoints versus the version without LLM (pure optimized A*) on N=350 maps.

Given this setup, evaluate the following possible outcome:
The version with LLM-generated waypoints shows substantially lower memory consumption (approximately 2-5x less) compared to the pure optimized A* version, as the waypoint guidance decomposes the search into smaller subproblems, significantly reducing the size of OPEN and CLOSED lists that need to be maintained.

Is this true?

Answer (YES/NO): NO